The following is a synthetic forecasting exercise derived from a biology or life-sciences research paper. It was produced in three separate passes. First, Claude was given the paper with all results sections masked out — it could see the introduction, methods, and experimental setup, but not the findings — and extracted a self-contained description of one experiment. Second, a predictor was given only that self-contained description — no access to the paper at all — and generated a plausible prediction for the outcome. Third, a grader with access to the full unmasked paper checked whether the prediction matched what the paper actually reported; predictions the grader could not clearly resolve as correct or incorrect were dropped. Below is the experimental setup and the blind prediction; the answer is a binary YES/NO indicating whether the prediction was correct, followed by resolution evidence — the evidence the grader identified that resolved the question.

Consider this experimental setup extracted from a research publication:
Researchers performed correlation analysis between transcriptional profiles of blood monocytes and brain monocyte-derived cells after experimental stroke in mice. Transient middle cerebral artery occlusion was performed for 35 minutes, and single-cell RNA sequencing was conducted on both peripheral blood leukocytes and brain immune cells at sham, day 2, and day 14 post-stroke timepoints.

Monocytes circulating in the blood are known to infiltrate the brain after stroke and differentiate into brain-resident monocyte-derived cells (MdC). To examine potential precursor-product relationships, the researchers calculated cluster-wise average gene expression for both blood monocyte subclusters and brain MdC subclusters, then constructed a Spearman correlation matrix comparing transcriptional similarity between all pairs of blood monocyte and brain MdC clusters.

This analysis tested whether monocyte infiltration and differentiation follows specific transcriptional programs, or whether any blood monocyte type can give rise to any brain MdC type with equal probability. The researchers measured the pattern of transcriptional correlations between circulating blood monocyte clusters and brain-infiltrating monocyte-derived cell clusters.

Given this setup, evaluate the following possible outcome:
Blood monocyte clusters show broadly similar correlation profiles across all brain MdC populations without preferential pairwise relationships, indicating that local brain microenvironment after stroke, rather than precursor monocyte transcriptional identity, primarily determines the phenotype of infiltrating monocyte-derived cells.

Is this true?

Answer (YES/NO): NO